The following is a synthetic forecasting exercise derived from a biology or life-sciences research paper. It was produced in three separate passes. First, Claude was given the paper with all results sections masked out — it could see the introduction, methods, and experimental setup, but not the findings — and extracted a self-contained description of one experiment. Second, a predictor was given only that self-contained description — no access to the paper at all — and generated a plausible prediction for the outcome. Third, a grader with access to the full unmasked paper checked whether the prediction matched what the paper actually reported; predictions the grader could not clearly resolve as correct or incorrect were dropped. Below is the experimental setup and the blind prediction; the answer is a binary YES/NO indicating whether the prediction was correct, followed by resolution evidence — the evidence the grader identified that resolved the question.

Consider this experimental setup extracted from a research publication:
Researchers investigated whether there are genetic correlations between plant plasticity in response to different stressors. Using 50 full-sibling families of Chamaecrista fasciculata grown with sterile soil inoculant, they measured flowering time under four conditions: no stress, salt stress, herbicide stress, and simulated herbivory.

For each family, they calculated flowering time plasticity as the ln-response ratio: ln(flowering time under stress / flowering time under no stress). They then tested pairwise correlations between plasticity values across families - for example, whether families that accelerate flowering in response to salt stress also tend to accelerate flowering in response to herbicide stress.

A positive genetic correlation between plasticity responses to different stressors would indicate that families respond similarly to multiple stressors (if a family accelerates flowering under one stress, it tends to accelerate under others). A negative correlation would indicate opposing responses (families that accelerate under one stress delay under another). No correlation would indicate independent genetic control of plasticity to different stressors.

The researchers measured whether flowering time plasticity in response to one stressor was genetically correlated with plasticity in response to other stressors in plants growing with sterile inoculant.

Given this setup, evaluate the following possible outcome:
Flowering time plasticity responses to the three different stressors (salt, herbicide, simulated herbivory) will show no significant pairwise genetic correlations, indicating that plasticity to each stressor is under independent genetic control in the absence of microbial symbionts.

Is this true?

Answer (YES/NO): NO